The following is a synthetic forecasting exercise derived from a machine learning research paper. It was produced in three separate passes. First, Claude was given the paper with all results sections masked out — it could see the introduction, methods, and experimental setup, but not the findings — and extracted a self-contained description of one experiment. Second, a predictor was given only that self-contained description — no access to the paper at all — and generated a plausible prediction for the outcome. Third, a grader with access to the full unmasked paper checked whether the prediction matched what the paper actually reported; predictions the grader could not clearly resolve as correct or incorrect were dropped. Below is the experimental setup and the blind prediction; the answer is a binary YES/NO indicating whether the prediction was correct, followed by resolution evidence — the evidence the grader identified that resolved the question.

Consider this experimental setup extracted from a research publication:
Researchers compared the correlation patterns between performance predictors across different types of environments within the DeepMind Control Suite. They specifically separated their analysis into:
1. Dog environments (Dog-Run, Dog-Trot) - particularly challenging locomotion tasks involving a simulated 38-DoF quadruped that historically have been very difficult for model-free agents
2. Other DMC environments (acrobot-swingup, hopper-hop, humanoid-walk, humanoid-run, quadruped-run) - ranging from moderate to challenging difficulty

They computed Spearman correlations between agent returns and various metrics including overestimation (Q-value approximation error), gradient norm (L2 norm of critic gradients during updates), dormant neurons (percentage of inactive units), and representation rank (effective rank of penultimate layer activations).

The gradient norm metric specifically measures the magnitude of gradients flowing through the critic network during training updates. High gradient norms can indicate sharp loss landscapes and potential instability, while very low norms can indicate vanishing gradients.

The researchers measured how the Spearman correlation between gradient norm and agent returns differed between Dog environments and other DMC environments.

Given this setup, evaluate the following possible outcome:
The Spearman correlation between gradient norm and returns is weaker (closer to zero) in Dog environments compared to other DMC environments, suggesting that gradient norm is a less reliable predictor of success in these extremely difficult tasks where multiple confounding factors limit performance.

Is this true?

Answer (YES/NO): NO